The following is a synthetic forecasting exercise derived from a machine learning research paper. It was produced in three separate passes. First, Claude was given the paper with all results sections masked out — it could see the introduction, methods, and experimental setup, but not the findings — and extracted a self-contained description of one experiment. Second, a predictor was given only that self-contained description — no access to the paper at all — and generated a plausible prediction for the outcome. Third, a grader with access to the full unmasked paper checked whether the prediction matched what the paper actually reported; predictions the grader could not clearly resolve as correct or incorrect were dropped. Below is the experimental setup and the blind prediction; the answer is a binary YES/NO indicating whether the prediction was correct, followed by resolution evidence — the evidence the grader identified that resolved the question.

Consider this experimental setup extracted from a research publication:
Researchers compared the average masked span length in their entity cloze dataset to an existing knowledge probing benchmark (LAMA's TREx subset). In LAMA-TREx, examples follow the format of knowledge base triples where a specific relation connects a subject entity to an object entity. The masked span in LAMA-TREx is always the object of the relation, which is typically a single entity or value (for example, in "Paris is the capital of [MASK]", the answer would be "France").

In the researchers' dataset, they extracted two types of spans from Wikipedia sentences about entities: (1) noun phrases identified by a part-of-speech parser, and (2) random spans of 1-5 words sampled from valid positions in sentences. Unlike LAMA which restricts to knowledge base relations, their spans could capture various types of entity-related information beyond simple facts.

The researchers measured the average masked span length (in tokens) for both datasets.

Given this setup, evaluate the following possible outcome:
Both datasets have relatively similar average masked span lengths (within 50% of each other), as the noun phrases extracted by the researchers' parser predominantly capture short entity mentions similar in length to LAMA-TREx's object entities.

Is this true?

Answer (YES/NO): NO